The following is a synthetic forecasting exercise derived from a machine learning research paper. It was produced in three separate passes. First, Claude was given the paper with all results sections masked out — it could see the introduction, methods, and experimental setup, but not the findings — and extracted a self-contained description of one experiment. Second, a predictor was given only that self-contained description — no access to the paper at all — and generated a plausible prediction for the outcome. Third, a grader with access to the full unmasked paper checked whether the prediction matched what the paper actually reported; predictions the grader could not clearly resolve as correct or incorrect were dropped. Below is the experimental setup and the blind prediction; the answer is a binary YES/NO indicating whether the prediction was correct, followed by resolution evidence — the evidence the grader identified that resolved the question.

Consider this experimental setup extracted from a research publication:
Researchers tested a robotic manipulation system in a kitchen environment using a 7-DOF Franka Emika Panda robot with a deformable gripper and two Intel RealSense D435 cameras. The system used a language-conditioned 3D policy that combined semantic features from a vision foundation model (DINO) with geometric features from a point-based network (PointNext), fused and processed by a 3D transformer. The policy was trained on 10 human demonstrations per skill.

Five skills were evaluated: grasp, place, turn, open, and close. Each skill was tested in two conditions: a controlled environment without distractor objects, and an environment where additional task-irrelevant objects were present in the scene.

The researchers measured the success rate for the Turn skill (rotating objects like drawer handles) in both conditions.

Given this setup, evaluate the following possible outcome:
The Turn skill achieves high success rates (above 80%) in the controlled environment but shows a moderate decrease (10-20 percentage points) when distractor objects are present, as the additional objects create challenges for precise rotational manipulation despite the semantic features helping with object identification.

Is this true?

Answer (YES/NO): NO